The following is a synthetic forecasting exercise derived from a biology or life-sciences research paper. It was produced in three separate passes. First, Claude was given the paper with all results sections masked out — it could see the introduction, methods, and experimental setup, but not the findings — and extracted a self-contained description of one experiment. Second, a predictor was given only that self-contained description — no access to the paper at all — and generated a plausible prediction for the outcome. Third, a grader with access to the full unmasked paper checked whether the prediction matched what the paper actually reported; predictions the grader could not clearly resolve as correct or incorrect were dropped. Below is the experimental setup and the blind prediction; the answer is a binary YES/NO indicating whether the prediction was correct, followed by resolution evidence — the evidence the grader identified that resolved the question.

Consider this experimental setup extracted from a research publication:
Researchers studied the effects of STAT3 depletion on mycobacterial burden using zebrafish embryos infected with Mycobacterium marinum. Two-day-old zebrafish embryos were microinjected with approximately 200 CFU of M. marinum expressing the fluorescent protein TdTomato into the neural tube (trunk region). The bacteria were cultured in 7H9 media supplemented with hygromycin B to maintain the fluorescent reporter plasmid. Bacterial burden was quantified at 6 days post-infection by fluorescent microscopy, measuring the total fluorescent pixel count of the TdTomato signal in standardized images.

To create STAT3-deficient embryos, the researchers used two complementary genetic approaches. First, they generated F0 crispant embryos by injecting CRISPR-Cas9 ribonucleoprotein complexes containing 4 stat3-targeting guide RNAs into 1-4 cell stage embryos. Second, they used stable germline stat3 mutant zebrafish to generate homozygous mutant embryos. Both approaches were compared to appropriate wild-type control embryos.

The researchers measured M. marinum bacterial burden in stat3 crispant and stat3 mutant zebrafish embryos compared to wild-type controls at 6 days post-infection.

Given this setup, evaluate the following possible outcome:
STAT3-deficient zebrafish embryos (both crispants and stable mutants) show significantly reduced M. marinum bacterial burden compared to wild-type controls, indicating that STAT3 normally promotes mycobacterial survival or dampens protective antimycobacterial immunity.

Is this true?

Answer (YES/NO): NO